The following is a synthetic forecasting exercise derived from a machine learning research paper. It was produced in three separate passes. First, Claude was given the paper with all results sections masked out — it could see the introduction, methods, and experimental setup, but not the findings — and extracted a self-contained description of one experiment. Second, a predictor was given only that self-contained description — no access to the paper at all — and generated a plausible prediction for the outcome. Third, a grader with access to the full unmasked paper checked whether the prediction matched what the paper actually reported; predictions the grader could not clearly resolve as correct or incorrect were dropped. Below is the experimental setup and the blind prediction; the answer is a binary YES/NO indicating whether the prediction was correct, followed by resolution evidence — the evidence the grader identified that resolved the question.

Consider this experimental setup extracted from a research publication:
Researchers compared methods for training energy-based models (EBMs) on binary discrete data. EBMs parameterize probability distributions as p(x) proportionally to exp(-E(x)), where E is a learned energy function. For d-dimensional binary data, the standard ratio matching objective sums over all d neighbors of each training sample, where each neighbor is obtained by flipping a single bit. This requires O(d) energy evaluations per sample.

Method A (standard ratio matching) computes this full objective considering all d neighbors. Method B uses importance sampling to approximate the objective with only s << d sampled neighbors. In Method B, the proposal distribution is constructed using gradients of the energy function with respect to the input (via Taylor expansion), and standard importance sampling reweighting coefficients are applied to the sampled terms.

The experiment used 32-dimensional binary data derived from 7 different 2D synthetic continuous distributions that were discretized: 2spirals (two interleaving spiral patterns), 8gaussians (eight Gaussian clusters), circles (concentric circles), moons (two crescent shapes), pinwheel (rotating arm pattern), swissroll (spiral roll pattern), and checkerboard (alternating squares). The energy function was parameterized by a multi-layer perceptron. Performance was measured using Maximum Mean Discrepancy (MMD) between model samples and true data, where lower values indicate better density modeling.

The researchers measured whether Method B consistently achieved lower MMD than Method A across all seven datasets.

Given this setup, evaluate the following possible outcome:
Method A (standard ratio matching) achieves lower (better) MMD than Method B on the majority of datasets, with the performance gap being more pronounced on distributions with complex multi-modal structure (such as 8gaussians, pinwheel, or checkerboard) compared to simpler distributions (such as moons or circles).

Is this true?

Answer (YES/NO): NO